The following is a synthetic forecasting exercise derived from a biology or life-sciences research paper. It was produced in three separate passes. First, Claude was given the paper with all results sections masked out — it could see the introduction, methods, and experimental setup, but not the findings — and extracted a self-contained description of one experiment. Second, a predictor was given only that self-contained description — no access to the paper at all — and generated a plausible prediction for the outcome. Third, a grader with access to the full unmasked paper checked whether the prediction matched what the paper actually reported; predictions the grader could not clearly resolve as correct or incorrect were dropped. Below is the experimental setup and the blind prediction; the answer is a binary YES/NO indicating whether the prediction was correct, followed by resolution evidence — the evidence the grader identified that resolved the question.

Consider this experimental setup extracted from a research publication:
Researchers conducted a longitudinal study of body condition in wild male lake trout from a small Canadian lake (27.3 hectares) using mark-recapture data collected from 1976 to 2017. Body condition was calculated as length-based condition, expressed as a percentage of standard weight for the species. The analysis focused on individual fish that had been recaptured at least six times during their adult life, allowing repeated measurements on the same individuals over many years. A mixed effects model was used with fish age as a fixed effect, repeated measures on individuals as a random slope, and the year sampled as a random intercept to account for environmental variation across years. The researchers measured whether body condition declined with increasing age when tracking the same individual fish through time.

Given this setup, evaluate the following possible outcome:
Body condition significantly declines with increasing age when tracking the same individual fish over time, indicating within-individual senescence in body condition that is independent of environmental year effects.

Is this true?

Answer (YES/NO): NO